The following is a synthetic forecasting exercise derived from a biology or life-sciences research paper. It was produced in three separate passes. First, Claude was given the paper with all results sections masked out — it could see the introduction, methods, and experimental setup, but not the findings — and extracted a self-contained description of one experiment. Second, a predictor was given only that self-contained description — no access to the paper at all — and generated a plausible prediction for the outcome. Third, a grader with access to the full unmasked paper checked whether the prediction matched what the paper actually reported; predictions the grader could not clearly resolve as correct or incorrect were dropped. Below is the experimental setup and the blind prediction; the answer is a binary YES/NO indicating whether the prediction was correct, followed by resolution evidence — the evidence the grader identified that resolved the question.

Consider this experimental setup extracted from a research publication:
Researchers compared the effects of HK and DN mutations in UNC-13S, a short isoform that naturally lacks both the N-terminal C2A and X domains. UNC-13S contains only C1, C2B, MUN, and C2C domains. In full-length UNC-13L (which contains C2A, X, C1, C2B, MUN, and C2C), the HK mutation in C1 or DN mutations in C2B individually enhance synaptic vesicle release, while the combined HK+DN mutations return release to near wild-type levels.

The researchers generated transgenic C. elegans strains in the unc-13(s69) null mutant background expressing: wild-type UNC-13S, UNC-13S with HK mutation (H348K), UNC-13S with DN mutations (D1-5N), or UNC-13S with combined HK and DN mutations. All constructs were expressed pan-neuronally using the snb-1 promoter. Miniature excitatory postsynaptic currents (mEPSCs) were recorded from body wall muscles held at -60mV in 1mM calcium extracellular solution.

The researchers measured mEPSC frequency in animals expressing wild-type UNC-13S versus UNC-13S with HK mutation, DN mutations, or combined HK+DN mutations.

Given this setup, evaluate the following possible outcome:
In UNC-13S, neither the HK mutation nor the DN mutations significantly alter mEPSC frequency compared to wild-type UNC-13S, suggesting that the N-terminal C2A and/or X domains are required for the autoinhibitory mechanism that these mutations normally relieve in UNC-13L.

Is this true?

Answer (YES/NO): YES